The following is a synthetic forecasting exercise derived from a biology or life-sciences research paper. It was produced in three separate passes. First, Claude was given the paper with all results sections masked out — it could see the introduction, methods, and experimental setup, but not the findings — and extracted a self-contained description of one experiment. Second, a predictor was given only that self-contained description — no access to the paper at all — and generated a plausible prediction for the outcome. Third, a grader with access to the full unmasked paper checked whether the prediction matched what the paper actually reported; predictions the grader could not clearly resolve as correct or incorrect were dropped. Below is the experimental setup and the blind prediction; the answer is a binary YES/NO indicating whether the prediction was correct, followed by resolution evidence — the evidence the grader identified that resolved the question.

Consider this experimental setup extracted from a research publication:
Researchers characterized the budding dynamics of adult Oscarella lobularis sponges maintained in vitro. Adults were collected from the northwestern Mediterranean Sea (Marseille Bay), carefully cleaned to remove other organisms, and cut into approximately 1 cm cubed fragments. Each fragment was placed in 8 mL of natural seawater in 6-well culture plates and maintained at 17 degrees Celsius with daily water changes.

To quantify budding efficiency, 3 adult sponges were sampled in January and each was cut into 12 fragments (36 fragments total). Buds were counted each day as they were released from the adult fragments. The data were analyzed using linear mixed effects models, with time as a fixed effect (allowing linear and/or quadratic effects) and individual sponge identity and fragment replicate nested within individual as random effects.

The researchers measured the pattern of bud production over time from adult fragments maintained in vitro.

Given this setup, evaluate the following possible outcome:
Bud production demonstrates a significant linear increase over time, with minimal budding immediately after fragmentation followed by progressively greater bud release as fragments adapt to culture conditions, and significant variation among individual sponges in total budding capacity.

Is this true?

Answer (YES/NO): NO